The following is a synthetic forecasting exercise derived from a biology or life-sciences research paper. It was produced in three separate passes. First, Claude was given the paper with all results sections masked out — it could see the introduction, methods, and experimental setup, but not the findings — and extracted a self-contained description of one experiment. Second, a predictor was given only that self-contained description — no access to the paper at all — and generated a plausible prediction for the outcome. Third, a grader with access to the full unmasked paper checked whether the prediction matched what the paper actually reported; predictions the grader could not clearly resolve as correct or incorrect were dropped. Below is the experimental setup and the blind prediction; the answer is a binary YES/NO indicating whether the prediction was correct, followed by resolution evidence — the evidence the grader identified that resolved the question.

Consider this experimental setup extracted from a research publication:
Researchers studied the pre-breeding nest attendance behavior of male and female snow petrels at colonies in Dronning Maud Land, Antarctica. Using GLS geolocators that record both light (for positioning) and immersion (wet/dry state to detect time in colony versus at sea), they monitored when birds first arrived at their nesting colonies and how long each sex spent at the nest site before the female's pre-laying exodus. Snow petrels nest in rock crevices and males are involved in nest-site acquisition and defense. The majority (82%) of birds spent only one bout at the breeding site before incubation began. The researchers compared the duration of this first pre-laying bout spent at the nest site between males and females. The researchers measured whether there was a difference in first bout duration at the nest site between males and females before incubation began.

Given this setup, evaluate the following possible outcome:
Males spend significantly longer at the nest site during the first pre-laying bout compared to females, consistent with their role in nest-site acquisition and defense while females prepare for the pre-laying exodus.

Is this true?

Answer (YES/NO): YES